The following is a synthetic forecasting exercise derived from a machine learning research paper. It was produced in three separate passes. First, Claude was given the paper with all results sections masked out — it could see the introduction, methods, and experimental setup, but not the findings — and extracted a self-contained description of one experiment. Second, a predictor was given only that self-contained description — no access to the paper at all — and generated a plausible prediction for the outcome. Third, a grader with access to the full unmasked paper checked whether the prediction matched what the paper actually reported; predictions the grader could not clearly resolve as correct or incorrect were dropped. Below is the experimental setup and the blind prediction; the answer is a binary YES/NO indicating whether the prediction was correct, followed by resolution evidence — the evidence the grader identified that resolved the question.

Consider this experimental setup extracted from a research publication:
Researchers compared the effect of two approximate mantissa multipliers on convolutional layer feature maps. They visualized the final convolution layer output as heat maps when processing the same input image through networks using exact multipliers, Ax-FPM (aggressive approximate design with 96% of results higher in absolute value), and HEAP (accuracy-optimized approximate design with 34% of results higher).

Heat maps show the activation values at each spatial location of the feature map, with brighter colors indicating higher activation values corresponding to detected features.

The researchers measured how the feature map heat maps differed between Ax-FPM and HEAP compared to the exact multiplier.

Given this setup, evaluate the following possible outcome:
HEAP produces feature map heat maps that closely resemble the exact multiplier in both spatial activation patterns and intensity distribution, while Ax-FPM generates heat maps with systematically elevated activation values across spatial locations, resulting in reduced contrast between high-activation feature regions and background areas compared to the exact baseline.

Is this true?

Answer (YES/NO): NO